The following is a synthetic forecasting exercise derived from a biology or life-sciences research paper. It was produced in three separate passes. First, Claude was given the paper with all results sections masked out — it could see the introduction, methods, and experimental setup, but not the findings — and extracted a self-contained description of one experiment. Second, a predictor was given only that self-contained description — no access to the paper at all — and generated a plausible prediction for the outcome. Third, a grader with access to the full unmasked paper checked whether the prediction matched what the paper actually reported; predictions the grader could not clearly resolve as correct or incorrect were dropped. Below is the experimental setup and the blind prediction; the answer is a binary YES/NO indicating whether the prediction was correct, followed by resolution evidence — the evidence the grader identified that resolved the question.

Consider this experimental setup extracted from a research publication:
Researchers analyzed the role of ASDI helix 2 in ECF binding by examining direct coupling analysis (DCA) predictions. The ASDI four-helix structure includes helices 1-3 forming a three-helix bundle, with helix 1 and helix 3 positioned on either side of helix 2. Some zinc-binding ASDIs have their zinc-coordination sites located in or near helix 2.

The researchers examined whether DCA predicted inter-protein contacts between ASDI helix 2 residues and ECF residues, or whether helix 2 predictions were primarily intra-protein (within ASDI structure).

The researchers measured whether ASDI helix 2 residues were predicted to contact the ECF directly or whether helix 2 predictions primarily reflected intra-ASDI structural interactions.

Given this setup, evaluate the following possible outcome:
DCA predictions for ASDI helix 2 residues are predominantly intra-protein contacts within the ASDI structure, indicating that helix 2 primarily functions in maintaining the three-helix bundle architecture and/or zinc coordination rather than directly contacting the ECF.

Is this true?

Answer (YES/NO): YES